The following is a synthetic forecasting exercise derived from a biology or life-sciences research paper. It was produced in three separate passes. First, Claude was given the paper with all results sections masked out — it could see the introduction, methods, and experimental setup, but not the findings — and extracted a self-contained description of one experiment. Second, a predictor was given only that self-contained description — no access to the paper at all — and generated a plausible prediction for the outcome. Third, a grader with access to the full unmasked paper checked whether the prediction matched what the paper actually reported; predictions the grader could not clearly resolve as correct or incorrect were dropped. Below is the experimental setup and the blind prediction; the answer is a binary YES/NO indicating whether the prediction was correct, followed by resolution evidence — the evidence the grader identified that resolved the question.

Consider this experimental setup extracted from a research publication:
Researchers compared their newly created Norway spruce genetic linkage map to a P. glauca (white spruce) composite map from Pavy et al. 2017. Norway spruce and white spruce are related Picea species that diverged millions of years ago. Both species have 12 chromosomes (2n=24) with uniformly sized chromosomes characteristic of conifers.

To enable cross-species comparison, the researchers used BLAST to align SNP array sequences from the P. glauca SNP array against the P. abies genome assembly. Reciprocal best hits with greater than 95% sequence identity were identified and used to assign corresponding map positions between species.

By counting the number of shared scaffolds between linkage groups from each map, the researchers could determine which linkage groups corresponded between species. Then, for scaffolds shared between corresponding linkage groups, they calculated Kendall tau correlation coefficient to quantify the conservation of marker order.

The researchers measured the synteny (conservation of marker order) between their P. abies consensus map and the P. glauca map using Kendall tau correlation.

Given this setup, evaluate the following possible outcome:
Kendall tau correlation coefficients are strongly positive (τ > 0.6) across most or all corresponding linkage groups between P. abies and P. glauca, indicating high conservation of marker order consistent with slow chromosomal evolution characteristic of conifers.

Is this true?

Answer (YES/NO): YES